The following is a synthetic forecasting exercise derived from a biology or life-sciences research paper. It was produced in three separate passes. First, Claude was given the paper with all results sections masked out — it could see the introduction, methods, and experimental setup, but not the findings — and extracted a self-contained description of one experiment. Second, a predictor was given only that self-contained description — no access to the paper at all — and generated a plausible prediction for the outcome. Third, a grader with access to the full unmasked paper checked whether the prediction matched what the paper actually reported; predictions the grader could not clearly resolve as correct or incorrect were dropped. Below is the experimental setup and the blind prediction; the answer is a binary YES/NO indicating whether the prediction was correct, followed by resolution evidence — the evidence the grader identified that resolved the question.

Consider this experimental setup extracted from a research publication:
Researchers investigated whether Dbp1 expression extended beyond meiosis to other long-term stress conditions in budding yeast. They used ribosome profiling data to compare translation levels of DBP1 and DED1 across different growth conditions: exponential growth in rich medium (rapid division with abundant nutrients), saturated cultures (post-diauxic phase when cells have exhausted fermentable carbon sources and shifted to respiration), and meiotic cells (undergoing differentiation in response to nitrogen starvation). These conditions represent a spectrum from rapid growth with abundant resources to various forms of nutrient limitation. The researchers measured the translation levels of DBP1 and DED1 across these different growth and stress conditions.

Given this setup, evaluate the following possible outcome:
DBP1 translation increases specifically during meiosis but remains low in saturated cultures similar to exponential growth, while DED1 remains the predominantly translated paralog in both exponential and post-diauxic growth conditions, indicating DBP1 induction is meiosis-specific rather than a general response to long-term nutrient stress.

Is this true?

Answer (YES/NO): NO